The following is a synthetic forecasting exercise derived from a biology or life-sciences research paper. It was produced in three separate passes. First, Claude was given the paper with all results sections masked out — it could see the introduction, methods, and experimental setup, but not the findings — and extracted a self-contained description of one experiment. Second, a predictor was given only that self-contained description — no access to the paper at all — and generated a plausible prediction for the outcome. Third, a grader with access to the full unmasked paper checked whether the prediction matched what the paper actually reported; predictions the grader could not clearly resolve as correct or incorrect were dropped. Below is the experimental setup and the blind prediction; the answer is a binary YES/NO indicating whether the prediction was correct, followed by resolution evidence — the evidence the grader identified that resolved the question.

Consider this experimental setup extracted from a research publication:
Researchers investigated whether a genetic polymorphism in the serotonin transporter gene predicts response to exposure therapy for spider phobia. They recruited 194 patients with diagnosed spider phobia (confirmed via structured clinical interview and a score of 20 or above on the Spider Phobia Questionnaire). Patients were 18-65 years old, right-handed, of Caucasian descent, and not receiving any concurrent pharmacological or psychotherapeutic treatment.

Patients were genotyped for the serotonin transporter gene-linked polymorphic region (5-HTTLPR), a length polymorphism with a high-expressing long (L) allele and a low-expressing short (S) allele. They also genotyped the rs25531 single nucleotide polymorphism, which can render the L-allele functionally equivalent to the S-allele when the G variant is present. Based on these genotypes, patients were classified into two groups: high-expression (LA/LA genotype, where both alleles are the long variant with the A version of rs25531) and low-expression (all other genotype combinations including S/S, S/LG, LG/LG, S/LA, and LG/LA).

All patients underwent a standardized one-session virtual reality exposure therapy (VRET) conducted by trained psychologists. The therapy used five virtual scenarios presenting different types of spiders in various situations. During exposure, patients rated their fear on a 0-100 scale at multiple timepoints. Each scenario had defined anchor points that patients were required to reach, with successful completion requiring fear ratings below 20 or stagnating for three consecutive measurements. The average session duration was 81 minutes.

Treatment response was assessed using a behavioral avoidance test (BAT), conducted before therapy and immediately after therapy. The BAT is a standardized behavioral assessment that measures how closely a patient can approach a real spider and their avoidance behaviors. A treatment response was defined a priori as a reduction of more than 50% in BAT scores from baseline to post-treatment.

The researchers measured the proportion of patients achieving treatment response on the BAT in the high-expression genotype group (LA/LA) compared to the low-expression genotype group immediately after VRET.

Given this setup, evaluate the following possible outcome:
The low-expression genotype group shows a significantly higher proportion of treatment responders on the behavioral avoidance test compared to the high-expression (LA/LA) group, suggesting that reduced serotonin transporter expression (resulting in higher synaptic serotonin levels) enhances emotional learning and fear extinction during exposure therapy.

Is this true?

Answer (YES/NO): NO